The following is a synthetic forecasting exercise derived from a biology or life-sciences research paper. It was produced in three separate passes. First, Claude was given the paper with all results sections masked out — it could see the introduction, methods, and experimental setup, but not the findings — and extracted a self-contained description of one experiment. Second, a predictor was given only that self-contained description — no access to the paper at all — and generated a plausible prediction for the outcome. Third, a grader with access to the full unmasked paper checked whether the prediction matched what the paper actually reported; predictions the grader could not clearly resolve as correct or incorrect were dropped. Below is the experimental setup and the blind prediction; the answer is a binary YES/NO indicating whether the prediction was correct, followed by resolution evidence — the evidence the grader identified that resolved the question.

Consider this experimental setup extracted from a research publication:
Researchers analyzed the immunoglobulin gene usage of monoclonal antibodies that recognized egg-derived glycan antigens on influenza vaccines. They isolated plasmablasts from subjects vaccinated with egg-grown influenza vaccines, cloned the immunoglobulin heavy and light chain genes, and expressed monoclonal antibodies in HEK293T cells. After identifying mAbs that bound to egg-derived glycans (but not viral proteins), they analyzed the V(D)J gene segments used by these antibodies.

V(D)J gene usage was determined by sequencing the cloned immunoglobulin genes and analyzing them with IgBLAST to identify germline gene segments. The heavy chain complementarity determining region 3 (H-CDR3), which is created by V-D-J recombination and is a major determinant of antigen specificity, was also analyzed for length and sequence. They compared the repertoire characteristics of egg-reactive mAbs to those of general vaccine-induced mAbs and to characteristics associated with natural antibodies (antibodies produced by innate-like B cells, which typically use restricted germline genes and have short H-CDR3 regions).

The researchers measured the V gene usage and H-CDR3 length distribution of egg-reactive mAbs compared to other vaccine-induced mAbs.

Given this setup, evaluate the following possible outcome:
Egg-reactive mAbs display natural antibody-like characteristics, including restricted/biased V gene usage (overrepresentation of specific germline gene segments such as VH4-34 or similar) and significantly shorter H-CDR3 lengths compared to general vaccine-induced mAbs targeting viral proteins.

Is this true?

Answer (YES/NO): YES